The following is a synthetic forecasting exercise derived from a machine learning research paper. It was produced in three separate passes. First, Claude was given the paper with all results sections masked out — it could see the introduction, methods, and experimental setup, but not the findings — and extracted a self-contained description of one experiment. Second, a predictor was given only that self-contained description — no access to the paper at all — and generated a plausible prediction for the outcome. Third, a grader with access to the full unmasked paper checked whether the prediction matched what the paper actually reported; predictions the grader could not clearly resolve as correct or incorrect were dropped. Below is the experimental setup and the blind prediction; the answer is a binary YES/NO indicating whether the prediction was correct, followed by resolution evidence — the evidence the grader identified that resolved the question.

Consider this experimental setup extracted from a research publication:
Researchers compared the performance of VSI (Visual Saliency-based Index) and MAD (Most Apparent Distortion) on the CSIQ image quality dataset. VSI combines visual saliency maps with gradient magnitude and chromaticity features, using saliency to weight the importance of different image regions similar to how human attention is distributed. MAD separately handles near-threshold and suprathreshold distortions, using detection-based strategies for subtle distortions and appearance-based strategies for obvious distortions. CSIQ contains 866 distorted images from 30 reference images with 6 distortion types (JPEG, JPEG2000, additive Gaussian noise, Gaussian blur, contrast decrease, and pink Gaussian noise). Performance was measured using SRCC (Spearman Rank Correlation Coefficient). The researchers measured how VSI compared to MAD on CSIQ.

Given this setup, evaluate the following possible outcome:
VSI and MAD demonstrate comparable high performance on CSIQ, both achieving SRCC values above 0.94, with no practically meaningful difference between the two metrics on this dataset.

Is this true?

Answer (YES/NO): NO